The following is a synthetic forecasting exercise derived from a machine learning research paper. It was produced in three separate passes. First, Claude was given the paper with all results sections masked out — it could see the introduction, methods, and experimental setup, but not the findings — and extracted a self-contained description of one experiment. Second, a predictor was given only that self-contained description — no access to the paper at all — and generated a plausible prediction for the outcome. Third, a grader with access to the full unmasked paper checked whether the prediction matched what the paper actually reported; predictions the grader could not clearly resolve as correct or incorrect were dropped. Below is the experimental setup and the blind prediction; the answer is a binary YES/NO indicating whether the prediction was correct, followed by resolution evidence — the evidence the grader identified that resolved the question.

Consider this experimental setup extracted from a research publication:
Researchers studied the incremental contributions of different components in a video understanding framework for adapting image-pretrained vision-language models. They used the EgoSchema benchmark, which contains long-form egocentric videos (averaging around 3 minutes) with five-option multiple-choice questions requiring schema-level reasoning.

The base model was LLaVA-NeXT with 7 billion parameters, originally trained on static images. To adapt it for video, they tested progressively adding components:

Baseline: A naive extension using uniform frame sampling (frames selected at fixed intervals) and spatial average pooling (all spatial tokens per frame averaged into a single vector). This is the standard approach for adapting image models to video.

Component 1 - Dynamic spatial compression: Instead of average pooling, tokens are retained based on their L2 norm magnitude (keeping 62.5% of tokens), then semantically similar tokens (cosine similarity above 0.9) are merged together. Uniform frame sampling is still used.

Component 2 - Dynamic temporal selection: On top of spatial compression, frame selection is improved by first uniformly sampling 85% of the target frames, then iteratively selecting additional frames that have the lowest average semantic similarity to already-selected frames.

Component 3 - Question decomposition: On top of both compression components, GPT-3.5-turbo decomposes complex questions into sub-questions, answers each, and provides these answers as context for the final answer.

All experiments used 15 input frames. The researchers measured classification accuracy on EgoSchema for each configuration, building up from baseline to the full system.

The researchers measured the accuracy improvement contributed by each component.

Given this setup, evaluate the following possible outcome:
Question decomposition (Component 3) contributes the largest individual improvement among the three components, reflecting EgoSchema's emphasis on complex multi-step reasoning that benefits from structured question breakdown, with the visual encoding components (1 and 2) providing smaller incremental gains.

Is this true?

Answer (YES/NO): YES